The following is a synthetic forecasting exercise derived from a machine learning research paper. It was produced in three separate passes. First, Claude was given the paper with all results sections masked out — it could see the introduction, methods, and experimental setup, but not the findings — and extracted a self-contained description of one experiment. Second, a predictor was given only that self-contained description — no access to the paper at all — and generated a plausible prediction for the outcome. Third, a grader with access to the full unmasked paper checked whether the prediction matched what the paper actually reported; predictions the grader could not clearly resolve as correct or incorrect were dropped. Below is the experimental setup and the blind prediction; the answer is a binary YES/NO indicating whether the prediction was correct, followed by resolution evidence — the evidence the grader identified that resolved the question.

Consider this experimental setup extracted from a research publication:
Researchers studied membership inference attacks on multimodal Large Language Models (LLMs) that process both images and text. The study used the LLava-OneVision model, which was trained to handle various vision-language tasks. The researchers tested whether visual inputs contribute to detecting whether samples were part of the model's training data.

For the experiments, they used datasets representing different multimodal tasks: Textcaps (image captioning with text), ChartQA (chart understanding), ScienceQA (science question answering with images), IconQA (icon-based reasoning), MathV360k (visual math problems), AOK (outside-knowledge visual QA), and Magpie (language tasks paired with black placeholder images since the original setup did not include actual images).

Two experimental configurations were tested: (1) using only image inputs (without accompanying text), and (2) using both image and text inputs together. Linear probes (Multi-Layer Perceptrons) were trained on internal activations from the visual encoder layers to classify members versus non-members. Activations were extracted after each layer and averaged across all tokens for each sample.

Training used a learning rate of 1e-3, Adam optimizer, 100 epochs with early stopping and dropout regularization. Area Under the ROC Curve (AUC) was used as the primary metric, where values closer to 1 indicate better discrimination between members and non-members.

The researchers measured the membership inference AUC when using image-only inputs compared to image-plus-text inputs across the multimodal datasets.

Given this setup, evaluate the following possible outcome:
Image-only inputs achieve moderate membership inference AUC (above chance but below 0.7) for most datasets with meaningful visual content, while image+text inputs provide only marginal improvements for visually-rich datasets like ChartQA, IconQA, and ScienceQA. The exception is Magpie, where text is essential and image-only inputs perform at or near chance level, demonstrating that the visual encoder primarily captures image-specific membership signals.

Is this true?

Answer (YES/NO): NO